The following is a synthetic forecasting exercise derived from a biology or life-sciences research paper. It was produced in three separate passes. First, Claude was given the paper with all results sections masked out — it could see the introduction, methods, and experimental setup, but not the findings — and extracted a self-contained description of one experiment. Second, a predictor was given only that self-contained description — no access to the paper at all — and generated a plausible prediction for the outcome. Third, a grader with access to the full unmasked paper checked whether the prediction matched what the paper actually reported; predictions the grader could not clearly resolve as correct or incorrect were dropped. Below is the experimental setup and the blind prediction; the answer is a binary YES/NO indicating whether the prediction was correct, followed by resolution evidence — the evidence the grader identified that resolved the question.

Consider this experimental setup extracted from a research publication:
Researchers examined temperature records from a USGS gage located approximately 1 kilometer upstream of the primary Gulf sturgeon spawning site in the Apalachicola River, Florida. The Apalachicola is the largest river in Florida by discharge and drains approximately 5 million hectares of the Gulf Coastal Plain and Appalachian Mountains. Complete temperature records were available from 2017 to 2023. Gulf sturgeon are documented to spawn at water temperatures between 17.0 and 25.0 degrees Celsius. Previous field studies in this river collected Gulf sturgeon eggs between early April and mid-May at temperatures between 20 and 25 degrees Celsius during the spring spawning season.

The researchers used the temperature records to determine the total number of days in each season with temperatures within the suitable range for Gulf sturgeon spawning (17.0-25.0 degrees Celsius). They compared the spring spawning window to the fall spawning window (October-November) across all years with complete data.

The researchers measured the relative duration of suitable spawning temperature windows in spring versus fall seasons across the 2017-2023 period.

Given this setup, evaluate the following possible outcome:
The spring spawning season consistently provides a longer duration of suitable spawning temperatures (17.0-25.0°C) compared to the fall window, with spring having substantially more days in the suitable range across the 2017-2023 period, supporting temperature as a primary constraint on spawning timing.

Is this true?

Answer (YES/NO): YES